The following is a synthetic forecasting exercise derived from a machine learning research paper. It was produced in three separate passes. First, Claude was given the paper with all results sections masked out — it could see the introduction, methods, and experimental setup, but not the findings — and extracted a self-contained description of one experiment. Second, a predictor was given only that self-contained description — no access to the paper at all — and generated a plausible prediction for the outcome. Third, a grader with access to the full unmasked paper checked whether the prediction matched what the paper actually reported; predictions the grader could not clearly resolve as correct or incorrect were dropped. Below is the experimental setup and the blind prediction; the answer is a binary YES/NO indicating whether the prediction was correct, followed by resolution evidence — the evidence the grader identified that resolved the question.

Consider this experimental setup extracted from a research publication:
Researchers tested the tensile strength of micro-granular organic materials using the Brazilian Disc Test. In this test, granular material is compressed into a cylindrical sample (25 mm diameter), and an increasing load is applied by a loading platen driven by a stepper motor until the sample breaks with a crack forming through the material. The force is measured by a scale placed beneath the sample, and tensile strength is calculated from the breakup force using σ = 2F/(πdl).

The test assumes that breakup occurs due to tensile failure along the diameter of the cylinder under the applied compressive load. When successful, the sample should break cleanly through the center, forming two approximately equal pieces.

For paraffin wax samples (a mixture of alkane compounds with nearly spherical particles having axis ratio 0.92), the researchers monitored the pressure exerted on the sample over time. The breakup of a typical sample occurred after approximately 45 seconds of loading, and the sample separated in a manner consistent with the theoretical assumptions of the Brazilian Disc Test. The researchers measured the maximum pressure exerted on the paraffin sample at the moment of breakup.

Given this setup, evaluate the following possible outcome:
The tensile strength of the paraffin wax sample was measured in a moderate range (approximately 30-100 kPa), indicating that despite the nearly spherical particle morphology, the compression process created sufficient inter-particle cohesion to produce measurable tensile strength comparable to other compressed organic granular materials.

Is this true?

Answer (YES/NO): NO